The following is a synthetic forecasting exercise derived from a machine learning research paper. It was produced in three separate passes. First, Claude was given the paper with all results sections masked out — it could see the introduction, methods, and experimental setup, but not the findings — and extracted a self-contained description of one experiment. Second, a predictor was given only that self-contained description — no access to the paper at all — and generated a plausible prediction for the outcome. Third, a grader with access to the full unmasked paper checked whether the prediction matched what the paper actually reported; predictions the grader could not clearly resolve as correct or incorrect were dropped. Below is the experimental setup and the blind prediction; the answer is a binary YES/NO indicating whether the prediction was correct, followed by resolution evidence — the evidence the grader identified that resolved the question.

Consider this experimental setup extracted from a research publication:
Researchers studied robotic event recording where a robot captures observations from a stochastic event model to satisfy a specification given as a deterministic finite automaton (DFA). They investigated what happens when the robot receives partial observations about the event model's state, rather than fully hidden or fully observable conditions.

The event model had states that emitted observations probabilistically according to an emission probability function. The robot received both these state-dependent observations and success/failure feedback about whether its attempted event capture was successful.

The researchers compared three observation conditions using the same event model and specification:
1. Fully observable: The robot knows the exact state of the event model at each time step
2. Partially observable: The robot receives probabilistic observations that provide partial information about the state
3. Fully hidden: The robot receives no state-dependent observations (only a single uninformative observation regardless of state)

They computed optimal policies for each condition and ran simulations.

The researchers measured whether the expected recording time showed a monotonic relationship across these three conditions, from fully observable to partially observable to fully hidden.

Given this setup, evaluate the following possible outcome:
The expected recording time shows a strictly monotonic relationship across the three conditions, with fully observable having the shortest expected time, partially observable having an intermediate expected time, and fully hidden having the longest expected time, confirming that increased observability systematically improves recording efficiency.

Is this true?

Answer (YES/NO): YES